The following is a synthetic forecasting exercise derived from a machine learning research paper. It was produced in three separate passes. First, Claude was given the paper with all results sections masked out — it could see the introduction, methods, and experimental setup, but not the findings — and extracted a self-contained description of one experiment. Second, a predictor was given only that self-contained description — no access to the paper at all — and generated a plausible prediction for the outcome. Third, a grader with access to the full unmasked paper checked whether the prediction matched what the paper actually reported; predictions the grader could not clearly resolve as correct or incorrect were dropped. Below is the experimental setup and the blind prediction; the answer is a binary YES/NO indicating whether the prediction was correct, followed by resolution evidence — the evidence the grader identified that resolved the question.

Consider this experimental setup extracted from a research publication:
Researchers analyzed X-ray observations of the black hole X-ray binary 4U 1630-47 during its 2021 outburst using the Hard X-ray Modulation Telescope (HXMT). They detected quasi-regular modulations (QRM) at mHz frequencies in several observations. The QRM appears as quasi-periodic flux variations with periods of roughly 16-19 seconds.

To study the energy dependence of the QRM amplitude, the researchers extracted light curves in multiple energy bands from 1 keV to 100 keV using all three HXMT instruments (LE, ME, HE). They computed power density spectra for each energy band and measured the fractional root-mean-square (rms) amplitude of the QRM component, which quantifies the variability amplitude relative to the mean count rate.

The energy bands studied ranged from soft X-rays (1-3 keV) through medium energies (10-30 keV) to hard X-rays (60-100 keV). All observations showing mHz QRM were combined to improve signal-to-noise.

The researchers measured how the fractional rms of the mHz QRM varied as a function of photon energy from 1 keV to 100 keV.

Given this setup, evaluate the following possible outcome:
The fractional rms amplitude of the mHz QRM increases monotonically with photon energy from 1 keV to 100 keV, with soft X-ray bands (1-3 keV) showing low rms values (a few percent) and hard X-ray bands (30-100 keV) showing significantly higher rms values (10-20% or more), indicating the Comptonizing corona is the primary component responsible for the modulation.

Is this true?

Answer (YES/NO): NO